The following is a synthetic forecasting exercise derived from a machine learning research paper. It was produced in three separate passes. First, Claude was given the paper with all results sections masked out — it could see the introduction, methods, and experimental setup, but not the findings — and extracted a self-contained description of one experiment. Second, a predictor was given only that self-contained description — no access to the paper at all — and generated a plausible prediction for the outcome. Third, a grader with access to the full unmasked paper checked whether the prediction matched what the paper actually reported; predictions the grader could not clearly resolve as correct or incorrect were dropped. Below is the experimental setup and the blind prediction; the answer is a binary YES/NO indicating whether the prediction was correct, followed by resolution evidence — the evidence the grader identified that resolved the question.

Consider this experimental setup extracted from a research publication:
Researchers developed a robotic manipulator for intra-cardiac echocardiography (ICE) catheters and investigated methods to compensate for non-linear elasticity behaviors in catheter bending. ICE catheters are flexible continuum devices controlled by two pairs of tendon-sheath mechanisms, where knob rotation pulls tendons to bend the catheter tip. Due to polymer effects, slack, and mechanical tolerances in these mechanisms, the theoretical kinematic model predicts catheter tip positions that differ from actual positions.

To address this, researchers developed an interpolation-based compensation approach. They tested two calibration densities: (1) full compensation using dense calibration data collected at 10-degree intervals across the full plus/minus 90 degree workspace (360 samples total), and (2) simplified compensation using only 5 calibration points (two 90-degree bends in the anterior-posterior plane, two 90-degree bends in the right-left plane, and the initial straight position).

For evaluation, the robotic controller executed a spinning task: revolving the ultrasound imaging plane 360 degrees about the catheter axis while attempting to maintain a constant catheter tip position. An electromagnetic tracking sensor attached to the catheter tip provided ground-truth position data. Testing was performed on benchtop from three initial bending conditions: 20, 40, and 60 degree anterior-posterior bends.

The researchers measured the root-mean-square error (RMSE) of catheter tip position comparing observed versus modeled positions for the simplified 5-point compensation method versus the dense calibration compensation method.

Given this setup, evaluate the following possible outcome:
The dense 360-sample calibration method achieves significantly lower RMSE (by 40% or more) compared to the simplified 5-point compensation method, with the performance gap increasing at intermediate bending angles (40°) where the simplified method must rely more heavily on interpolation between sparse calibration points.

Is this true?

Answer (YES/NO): NO